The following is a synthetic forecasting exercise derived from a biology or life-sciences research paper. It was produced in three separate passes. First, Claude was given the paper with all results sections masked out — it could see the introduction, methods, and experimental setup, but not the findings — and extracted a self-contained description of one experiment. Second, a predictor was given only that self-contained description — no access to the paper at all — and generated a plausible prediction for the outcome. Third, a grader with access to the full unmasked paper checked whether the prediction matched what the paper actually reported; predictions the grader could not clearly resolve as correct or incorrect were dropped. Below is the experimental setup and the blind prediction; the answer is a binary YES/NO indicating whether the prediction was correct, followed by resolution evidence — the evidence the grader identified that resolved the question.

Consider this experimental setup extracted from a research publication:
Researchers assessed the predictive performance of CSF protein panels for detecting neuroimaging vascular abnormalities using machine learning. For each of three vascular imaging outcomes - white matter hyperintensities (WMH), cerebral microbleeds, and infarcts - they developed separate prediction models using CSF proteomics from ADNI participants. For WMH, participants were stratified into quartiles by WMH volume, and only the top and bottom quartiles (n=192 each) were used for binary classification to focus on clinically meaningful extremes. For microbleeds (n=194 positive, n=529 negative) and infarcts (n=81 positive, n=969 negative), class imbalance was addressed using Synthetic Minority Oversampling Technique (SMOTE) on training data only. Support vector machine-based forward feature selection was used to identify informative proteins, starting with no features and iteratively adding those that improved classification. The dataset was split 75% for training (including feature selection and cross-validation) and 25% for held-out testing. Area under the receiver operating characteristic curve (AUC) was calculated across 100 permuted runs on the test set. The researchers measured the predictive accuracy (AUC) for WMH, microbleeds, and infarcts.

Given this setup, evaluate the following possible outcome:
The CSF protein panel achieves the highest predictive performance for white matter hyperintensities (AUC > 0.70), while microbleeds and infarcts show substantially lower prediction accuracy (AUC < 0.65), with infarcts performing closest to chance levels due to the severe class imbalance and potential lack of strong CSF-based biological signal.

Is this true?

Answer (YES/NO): NO